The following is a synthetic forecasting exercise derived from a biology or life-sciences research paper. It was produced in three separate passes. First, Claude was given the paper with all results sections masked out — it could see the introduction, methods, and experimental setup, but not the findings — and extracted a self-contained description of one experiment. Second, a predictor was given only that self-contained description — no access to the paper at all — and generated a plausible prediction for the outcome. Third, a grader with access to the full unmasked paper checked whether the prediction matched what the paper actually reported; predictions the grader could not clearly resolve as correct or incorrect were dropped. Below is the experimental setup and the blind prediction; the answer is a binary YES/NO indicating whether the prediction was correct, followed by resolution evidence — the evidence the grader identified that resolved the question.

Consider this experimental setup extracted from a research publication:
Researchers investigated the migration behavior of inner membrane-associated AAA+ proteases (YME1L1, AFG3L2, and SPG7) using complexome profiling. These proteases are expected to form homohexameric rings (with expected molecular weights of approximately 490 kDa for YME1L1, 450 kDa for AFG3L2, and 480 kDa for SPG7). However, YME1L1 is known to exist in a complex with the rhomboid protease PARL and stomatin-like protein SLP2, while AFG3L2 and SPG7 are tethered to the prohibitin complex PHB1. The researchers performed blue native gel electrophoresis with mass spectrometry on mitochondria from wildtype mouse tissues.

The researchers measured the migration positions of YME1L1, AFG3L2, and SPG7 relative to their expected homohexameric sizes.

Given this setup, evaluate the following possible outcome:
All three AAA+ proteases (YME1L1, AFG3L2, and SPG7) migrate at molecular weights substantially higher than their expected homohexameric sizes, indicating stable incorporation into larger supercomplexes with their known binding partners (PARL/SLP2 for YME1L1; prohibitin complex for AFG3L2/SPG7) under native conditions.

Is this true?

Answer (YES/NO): YES